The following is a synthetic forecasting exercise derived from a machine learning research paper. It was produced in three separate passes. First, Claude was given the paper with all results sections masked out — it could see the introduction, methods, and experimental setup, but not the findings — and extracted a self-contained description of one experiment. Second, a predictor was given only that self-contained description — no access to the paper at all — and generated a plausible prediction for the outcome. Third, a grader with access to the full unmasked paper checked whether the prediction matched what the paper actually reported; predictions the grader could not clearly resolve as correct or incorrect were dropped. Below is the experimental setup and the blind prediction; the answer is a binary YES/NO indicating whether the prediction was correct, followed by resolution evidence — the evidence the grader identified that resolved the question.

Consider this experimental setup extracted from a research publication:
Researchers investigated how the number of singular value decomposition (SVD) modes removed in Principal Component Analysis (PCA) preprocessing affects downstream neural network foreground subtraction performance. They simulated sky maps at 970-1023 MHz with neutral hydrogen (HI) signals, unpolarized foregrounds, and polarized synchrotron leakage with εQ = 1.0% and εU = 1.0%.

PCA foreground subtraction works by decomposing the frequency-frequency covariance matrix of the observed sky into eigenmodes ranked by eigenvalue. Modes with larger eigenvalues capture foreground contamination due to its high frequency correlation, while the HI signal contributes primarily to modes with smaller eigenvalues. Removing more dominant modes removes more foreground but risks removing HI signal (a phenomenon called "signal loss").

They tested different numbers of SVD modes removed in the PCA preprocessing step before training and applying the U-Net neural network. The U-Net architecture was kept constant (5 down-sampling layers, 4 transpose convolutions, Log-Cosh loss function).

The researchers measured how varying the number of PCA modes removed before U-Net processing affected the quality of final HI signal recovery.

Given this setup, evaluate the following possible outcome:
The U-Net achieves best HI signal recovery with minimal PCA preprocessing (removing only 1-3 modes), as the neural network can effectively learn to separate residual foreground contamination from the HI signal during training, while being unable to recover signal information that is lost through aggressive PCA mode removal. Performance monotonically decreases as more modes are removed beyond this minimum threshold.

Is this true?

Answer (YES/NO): NO